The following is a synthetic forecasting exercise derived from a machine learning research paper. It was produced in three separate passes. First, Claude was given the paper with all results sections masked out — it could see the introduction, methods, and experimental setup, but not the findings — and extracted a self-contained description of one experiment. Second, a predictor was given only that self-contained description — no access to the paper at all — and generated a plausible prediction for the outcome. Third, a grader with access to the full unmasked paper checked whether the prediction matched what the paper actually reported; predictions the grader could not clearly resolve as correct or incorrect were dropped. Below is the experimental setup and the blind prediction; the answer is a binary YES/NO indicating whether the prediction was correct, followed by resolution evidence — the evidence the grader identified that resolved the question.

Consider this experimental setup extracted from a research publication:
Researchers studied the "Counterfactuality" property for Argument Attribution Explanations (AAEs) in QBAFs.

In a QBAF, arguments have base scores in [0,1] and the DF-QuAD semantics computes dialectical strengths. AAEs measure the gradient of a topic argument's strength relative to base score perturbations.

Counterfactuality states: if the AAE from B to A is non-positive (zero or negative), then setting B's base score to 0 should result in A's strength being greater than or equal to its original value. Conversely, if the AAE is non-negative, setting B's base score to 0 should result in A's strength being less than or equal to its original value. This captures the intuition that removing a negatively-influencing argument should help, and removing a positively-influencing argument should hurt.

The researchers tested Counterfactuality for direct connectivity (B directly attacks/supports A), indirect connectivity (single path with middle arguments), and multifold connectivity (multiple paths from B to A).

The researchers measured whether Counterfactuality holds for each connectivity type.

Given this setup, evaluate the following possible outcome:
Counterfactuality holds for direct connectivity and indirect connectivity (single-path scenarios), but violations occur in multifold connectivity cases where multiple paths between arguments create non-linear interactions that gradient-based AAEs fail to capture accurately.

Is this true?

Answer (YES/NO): YES